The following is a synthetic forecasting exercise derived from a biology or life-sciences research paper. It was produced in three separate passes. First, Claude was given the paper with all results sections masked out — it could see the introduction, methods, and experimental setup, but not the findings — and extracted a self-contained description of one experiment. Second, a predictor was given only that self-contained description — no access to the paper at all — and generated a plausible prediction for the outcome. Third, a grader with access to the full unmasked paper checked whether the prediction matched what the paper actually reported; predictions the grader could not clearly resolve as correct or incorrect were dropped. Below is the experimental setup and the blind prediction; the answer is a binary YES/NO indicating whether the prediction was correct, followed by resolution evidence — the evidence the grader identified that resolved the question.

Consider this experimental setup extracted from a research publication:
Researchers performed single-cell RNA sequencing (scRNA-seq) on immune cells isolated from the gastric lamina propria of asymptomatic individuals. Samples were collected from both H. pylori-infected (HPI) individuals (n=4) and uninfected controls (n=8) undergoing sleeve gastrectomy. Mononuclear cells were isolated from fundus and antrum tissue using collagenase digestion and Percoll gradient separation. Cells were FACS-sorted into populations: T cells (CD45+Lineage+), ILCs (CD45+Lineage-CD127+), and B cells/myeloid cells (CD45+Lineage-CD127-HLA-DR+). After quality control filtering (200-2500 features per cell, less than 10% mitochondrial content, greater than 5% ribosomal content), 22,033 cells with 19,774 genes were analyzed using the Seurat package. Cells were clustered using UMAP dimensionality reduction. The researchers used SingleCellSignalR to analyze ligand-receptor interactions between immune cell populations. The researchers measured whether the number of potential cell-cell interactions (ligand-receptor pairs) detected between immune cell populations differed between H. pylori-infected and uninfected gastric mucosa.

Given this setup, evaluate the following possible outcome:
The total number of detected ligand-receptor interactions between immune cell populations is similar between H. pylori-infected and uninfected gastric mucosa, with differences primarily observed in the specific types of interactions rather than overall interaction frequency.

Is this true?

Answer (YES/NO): YES